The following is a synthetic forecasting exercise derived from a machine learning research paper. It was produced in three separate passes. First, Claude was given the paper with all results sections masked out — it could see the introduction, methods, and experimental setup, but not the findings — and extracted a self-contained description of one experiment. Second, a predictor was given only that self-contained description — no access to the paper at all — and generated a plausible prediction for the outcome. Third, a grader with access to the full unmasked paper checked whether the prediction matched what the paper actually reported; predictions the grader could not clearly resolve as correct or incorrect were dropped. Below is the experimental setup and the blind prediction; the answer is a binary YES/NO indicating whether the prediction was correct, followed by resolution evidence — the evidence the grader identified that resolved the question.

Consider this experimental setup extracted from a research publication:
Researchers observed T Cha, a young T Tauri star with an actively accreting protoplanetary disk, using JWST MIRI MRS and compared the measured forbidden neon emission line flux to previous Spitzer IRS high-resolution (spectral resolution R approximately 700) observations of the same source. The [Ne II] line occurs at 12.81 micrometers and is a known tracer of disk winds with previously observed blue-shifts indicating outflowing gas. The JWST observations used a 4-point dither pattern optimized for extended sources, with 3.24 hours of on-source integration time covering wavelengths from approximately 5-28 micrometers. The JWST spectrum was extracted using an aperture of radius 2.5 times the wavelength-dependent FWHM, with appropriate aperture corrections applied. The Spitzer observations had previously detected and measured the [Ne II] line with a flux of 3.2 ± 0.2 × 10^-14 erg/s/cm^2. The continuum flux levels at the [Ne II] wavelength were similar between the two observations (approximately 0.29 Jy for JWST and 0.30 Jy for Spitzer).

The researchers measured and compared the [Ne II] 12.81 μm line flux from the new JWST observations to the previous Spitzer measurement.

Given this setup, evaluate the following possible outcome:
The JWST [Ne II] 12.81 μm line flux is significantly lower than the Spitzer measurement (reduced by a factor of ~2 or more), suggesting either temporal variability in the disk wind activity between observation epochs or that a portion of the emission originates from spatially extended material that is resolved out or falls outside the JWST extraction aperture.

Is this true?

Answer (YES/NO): NO